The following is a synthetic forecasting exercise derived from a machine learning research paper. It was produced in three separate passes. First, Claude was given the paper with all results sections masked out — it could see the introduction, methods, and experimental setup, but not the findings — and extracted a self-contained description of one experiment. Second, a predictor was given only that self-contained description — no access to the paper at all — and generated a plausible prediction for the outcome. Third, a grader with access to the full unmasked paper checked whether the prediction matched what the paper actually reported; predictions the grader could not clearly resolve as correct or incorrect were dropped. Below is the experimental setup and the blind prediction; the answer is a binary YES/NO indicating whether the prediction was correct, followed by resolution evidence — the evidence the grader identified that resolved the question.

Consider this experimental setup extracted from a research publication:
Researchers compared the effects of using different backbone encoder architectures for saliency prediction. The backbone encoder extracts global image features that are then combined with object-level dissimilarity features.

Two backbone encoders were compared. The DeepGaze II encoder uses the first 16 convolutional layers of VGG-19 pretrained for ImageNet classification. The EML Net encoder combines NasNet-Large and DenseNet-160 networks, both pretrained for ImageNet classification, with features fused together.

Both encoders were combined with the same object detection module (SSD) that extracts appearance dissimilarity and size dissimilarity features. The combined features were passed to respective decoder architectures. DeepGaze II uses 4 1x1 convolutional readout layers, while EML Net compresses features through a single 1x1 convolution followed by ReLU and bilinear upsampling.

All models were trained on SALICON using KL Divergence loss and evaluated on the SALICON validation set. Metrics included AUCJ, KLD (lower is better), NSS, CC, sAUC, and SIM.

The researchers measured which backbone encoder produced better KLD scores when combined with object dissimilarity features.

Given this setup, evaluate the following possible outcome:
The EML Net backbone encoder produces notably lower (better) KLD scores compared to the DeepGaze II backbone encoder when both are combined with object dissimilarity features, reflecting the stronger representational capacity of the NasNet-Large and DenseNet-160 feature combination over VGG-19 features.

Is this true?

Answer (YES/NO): YES